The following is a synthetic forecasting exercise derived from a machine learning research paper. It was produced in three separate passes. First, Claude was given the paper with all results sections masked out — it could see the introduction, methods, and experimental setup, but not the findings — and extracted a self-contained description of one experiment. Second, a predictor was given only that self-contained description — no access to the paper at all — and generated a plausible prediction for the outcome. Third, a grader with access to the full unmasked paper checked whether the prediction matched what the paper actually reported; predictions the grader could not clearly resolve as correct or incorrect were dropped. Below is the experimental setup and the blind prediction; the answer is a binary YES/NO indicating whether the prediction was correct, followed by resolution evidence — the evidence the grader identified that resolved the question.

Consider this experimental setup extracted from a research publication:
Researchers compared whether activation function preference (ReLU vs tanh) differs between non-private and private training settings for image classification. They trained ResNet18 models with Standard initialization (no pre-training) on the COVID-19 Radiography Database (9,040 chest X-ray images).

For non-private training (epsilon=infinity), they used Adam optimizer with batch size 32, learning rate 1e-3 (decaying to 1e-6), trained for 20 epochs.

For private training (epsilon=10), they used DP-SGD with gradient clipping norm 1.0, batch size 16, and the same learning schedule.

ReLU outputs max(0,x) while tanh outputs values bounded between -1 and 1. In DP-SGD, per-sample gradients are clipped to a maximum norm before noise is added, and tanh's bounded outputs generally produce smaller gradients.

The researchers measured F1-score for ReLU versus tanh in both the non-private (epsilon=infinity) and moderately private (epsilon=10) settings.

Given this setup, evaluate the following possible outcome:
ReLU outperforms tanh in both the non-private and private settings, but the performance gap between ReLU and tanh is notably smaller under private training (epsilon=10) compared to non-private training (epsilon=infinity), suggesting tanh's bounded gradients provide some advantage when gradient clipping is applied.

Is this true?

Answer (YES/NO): NO